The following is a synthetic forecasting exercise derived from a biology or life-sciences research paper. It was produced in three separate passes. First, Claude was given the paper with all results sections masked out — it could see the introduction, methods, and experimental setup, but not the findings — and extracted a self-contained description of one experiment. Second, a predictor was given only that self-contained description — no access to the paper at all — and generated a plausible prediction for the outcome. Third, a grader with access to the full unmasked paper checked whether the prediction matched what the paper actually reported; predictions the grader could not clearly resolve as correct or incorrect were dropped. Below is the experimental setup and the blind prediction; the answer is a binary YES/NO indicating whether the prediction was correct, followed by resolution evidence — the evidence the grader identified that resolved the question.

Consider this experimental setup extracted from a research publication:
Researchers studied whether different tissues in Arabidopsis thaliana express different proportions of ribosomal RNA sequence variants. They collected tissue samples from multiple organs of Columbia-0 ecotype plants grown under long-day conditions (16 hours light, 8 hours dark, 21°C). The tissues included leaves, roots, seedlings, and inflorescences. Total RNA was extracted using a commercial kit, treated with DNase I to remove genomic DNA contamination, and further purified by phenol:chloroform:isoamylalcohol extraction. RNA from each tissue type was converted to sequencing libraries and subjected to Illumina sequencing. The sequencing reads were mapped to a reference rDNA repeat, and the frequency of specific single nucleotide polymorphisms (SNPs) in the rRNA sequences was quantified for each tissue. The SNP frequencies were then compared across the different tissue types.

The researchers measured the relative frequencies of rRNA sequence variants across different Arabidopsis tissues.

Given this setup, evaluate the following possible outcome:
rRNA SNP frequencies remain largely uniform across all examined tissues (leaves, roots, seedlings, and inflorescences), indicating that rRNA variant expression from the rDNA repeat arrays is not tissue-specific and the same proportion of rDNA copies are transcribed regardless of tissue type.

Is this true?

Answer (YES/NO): NO